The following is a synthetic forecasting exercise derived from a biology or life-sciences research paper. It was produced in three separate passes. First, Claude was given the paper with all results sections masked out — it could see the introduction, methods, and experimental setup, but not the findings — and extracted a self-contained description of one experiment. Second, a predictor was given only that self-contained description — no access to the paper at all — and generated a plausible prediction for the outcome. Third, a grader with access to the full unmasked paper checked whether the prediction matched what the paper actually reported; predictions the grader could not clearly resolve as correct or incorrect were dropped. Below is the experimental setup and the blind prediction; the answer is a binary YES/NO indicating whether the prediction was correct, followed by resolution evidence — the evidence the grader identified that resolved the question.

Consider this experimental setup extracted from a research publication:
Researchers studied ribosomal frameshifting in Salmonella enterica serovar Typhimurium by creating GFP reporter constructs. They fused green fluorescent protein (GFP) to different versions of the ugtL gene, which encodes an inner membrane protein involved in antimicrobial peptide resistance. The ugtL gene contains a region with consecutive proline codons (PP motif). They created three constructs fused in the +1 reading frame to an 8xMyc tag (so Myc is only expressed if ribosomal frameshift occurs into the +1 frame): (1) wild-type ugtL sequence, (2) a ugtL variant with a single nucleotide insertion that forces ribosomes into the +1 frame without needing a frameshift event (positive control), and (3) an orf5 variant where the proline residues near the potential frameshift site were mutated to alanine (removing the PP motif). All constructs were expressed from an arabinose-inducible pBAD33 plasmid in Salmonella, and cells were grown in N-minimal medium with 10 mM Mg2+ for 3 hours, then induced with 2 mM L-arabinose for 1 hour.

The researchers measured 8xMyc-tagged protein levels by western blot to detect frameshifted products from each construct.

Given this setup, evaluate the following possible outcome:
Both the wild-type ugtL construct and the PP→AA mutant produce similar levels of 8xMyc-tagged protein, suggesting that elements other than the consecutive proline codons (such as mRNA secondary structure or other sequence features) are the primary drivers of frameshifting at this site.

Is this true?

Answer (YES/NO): NO